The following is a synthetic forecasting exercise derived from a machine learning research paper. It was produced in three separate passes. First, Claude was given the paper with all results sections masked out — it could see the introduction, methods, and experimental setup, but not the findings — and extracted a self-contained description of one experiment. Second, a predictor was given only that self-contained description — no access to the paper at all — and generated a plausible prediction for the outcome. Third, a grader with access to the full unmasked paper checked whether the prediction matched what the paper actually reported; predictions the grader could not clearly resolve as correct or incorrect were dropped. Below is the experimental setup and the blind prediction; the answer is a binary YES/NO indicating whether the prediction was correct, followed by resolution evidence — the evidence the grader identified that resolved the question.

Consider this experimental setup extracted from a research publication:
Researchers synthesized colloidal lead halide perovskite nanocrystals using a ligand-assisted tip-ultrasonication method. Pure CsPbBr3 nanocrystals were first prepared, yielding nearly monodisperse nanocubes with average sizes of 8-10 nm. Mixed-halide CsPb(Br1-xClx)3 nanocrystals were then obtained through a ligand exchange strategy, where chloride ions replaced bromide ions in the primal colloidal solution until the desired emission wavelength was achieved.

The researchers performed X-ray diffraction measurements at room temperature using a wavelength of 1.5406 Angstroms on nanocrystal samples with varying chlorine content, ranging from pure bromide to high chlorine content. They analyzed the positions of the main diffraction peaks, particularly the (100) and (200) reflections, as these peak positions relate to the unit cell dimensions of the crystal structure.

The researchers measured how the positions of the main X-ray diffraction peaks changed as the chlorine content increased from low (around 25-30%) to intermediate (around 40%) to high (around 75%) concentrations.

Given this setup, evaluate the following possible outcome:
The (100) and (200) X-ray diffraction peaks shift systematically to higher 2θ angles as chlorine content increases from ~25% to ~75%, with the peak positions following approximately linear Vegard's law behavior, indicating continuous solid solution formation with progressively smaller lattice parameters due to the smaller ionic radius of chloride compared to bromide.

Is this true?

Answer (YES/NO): NO